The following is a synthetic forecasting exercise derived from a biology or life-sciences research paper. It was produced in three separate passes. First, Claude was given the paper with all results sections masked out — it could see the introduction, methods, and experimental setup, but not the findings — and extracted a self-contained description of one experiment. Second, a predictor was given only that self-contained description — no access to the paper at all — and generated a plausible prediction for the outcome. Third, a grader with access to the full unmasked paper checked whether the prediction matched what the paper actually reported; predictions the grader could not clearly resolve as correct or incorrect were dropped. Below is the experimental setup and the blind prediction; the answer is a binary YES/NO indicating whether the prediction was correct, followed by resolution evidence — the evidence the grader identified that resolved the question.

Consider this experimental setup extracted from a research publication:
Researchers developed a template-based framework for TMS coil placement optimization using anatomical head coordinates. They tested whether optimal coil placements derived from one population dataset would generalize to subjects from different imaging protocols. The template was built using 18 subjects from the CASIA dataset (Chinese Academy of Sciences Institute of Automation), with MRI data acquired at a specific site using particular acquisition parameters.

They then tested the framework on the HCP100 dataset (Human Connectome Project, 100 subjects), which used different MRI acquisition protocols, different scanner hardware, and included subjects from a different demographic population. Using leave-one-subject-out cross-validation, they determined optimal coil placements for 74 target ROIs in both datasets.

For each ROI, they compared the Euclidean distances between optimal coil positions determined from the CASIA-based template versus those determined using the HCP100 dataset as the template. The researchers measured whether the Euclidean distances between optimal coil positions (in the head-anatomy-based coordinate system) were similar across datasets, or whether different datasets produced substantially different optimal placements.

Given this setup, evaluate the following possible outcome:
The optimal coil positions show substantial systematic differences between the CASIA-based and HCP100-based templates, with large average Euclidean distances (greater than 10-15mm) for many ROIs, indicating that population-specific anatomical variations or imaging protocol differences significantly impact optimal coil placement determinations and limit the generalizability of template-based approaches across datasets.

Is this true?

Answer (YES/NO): NO